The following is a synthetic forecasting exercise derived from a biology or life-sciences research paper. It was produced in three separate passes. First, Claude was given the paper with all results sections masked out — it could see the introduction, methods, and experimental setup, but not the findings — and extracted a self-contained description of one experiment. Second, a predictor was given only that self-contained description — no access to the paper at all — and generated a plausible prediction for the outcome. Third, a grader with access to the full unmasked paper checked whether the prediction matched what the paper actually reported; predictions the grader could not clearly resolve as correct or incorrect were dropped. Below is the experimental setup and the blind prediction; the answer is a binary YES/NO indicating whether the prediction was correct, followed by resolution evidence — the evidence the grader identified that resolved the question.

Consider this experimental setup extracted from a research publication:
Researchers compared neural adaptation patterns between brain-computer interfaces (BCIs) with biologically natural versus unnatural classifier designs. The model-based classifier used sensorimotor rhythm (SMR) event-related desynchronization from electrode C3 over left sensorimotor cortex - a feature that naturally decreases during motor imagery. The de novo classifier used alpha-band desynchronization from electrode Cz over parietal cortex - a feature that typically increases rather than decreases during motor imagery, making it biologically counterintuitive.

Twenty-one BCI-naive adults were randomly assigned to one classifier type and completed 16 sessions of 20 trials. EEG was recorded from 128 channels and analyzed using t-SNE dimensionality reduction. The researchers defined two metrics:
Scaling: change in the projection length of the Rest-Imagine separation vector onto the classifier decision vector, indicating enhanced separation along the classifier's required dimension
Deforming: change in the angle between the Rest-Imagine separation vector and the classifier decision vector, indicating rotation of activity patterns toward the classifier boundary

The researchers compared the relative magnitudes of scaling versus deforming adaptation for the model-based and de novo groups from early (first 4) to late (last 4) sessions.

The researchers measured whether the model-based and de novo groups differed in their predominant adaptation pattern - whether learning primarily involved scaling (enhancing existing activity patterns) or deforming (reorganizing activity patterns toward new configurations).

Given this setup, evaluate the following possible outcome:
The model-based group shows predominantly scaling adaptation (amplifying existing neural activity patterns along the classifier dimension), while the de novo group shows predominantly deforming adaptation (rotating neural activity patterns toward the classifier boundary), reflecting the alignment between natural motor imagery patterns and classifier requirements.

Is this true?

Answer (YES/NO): NO